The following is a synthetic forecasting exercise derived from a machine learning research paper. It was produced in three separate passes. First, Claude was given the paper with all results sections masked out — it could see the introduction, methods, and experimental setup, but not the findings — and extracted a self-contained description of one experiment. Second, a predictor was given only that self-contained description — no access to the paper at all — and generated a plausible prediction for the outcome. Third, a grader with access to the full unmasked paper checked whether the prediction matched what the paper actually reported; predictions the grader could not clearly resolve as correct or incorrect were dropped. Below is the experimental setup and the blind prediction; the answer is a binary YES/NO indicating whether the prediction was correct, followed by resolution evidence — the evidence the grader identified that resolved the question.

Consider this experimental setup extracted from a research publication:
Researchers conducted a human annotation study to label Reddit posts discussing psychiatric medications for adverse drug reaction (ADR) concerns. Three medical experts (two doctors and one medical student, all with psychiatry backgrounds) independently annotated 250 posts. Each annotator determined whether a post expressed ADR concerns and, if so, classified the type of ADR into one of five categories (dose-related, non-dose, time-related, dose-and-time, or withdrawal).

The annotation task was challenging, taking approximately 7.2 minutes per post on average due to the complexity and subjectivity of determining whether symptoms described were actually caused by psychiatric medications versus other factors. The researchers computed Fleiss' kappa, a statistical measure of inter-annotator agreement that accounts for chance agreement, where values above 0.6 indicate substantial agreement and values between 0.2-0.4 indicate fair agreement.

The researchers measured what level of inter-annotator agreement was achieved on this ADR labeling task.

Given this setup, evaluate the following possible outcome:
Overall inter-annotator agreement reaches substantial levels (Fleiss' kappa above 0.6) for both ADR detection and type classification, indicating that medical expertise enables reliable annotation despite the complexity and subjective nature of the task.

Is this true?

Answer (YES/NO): NO